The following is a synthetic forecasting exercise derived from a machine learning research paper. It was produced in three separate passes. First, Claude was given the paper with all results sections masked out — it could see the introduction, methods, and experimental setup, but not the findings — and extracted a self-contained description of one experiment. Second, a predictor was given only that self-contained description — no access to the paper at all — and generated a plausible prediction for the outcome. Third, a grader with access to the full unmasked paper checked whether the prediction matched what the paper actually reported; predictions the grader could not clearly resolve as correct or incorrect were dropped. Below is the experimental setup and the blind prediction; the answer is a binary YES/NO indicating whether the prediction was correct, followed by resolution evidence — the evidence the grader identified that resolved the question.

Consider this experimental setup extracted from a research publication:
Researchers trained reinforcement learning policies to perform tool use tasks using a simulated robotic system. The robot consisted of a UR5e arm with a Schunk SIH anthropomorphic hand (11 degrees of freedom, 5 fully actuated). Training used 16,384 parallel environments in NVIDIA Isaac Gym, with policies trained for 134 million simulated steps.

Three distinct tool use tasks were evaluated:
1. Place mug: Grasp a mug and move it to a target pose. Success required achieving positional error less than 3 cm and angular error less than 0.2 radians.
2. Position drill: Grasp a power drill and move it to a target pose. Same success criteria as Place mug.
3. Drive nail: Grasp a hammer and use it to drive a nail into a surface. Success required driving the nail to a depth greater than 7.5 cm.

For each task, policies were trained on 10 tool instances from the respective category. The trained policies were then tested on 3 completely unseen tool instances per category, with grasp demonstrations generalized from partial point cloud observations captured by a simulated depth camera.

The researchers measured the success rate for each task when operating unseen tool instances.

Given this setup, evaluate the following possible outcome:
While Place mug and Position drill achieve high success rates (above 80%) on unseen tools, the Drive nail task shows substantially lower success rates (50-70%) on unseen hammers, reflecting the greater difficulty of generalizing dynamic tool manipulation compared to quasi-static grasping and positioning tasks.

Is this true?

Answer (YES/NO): NO